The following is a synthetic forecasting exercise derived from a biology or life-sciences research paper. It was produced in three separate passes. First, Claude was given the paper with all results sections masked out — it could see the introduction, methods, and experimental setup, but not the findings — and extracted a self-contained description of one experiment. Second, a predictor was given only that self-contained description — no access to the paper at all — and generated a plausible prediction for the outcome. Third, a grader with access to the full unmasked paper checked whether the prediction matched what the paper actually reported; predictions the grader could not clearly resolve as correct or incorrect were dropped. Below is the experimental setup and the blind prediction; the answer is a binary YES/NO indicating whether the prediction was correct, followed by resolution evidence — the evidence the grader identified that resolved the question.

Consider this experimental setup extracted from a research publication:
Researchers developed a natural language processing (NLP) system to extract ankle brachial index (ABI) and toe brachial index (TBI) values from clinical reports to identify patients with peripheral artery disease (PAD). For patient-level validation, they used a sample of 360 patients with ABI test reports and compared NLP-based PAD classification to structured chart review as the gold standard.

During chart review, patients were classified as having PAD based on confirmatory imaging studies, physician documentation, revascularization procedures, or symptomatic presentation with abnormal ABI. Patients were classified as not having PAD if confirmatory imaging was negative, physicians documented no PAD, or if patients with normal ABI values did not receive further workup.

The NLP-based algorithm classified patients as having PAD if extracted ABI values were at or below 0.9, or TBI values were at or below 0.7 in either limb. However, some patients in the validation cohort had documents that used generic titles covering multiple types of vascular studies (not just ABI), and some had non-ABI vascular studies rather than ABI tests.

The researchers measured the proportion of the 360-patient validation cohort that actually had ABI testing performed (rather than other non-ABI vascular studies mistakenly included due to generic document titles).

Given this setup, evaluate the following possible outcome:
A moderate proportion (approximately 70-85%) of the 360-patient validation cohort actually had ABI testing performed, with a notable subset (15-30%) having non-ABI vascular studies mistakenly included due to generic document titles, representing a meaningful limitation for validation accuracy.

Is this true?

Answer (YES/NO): YES